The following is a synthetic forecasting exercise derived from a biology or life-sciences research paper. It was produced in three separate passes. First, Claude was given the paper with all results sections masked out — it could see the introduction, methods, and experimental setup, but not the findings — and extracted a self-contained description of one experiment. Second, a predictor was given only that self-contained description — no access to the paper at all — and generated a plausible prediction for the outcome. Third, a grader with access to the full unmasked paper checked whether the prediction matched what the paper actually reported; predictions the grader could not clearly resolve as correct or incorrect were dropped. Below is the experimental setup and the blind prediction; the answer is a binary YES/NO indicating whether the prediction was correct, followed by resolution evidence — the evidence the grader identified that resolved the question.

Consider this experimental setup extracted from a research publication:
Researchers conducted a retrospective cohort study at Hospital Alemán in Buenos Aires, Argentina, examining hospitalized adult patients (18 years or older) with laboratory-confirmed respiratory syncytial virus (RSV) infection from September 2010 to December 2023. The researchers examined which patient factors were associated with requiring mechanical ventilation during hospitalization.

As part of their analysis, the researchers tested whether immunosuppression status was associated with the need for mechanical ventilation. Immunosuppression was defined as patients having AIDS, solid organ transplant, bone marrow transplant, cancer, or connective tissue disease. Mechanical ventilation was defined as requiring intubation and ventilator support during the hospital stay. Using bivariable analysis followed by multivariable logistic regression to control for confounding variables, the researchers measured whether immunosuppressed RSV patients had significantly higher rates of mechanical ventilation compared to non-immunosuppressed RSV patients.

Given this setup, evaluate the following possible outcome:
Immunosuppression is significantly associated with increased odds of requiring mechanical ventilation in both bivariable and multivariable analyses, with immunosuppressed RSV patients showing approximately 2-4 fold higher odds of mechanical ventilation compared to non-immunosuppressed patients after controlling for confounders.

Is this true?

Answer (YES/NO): NO